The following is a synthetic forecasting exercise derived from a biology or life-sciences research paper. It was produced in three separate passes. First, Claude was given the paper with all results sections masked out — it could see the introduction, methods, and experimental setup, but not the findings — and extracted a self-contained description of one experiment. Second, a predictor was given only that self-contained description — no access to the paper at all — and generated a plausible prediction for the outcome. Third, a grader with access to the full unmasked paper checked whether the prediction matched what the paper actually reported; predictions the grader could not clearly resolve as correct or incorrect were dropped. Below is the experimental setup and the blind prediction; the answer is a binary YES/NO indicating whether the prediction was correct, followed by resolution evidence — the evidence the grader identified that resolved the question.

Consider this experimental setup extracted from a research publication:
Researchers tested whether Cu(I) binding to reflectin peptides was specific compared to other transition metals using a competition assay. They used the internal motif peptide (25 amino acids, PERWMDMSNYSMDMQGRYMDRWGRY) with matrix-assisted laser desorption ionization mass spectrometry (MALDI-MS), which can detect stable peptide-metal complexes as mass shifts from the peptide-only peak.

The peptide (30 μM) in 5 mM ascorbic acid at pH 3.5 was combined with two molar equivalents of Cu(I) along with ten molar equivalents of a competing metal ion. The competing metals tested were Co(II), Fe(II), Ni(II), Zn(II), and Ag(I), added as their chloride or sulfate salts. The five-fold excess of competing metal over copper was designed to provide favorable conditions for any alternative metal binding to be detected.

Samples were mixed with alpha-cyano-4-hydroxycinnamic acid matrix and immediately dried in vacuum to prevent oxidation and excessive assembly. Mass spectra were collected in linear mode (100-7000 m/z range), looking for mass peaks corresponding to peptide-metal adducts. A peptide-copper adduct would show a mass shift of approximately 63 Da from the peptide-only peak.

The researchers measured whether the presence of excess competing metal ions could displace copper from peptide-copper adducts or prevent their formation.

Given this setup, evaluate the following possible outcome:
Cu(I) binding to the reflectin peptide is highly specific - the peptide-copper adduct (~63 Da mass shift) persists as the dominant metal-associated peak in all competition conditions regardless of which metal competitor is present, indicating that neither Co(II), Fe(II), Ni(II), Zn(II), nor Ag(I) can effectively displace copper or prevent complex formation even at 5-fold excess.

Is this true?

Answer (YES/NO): YES